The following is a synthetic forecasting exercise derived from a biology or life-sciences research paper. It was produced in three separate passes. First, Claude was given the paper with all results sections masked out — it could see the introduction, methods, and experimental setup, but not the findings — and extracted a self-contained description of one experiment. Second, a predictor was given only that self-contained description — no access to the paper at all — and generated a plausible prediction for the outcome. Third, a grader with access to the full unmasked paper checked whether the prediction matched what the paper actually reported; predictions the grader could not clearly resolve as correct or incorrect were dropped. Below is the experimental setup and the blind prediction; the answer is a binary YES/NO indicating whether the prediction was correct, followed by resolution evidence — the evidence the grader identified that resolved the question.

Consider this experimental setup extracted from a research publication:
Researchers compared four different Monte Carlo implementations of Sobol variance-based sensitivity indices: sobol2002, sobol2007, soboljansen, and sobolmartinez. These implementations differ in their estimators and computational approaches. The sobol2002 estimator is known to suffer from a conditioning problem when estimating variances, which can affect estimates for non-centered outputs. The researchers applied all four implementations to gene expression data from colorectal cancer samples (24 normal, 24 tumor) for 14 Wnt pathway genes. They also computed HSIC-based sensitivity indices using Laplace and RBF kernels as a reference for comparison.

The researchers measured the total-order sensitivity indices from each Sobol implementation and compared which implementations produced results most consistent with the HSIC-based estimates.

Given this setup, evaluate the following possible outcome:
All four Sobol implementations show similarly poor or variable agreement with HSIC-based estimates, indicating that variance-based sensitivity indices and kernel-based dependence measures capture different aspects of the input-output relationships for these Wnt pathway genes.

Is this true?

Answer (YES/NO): NO